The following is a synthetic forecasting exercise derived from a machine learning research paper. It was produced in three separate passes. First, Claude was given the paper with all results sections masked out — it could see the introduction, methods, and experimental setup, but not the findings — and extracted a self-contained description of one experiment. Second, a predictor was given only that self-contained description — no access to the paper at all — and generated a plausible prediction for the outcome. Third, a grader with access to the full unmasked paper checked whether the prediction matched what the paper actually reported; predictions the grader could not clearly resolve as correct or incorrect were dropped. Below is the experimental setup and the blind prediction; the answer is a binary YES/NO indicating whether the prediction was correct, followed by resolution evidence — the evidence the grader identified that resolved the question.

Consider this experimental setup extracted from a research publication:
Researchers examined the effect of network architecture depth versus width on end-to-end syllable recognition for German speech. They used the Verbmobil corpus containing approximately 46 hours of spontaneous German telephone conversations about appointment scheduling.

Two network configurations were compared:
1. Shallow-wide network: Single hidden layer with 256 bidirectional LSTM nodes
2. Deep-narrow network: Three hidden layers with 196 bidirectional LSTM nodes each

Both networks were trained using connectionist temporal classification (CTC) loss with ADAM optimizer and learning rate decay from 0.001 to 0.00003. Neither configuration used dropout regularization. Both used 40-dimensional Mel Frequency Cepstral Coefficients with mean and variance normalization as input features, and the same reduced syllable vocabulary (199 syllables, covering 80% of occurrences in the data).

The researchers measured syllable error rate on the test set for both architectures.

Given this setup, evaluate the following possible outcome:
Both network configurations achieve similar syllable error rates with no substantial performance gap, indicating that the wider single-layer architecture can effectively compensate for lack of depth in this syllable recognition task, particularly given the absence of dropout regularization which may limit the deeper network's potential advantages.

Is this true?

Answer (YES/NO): NO